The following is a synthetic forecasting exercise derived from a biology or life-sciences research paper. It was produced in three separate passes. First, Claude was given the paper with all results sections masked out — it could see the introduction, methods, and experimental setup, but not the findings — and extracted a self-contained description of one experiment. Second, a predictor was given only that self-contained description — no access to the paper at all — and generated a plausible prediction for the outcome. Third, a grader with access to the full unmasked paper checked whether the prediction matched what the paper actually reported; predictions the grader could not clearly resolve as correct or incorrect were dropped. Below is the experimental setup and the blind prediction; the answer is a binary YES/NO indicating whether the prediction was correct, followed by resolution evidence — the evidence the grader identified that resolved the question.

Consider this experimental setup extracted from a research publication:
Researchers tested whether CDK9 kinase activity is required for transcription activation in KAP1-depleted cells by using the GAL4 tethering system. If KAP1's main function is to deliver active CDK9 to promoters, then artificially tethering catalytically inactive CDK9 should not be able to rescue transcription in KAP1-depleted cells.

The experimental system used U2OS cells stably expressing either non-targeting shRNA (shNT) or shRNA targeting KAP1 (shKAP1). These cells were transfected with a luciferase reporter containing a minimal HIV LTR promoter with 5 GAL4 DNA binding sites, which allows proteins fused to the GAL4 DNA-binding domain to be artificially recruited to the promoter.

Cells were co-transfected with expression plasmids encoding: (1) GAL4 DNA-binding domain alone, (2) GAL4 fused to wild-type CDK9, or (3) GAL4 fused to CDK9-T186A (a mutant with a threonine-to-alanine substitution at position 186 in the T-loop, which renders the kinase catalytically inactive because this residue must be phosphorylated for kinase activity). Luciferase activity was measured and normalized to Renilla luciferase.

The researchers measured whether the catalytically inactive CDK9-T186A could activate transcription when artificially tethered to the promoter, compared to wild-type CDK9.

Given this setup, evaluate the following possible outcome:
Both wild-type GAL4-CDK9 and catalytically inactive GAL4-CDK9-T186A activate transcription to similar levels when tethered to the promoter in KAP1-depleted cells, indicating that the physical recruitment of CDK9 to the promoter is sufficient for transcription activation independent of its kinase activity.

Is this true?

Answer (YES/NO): NO